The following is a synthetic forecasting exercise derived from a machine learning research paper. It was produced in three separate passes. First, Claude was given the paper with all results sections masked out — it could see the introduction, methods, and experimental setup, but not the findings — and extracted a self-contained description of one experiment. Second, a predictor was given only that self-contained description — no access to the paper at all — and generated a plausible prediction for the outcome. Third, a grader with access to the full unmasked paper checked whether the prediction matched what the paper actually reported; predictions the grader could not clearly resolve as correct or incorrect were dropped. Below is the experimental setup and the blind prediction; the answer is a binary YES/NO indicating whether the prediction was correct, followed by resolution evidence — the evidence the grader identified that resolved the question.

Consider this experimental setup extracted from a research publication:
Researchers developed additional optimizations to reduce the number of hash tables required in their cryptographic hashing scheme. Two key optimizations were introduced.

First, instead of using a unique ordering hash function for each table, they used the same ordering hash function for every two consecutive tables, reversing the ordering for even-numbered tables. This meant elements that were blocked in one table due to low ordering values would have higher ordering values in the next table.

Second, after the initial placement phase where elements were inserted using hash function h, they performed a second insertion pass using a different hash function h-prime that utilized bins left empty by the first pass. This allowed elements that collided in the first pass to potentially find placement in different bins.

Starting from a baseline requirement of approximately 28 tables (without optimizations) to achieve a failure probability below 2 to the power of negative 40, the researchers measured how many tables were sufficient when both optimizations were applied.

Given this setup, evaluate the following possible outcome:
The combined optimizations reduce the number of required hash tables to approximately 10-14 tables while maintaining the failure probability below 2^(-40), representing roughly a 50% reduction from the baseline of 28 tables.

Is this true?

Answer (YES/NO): NO